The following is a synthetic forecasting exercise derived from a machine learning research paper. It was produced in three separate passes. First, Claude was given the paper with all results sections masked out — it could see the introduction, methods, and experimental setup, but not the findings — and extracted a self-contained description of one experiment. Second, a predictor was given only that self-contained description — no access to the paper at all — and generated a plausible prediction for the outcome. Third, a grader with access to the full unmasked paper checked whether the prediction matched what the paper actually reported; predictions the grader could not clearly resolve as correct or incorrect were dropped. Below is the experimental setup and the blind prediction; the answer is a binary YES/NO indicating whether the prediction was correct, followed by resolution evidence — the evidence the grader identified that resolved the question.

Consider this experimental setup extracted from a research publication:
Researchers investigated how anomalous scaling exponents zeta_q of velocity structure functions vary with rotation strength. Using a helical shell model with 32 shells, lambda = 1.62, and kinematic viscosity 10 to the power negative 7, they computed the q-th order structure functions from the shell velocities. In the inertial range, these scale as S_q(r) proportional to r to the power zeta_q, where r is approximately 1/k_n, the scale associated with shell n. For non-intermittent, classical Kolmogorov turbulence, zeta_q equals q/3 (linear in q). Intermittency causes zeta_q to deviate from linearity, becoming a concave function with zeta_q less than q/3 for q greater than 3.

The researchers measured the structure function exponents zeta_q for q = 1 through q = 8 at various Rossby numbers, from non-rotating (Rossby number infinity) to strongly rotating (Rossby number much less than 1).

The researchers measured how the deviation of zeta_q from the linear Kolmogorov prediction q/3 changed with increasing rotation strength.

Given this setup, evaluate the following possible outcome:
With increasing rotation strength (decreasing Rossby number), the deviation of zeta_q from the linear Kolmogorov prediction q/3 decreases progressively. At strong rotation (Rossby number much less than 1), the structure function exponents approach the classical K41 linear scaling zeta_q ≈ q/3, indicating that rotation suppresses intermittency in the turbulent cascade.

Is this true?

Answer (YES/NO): NO